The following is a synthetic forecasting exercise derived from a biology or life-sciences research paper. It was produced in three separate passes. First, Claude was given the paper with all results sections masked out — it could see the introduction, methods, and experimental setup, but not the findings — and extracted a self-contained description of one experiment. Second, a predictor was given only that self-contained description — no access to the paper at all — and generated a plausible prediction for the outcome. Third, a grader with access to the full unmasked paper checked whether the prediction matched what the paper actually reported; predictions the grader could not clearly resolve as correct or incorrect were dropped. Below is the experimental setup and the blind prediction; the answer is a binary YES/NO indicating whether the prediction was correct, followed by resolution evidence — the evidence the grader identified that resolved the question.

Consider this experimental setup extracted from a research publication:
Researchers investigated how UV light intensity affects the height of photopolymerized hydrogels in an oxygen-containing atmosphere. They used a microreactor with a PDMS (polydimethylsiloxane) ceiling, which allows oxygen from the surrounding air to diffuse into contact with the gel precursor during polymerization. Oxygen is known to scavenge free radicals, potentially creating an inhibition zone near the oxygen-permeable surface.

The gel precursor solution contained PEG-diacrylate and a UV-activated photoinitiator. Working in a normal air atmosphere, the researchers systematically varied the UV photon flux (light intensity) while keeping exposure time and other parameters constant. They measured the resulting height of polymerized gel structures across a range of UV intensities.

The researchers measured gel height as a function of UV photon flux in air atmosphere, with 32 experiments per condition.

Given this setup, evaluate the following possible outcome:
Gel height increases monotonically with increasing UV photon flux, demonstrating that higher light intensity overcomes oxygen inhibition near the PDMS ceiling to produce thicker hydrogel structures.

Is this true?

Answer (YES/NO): YES